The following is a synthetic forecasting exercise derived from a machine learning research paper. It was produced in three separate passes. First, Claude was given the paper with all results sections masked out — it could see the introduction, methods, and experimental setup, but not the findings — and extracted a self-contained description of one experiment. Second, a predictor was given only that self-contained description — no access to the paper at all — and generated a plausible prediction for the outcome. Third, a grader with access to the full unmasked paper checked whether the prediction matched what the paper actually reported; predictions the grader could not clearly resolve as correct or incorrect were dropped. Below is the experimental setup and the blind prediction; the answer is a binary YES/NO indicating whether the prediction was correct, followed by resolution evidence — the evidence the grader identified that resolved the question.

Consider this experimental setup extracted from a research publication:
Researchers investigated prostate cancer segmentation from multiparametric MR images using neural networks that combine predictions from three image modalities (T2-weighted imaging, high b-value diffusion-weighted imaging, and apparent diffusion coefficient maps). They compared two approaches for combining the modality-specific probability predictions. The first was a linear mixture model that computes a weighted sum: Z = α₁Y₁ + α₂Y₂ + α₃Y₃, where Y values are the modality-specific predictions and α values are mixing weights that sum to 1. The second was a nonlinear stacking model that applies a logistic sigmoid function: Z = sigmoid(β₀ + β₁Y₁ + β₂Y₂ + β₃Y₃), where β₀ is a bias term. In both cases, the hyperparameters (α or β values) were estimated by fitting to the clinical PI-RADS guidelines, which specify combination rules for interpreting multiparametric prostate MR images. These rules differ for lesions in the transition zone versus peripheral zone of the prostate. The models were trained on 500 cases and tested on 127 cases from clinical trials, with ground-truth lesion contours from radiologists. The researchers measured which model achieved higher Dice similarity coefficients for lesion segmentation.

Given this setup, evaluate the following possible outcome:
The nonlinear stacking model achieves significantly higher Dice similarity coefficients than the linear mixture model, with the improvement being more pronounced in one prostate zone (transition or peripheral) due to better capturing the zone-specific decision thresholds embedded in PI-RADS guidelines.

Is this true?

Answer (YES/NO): NO